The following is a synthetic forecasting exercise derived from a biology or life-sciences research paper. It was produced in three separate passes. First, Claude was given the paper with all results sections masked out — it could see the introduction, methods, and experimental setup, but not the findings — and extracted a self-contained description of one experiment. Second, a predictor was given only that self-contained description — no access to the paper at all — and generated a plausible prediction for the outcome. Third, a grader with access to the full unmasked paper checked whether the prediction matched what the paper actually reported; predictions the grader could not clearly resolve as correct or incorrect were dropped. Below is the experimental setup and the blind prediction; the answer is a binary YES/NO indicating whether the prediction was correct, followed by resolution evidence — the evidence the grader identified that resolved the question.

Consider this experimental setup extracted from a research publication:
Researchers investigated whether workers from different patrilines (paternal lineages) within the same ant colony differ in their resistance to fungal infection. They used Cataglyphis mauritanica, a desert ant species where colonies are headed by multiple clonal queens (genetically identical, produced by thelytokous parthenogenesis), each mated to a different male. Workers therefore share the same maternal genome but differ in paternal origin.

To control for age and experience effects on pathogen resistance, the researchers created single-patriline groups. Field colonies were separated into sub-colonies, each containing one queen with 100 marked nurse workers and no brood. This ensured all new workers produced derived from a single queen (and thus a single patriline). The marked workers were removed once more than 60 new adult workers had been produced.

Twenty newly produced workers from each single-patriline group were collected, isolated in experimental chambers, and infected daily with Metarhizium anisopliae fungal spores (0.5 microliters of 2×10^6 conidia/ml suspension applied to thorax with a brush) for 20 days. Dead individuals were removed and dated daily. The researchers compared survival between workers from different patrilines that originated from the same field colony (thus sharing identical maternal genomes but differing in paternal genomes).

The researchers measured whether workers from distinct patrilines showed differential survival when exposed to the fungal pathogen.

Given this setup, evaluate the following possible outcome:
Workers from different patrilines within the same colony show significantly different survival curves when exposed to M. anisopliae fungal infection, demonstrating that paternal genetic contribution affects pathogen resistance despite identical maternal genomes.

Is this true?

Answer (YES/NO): YES